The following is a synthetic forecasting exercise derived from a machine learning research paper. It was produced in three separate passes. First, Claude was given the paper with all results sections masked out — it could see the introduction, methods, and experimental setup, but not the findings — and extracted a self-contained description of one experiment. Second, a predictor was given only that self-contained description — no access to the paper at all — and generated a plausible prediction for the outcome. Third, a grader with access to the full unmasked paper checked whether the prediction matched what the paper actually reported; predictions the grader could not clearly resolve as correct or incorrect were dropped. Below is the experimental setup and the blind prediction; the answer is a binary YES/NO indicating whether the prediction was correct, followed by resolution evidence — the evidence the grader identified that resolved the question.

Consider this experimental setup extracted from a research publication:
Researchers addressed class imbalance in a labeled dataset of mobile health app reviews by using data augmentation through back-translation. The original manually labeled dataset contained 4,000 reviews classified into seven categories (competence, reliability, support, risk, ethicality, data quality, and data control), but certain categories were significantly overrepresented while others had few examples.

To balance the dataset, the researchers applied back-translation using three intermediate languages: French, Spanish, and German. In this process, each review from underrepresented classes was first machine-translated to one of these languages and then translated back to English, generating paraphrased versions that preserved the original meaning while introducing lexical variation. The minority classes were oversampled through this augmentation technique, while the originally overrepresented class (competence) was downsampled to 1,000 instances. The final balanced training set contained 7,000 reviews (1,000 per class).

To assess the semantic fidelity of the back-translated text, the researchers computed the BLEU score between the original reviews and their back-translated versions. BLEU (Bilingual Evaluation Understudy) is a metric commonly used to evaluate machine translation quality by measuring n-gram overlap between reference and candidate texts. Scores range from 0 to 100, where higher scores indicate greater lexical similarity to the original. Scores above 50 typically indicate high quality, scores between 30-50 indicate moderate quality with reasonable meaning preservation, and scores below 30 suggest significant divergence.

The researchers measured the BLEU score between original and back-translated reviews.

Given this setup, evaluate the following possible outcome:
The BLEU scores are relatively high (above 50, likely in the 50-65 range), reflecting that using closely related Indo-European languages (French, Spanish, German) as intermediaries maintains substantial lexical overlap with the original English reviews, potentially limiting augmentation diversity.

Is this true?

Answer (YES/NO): NO